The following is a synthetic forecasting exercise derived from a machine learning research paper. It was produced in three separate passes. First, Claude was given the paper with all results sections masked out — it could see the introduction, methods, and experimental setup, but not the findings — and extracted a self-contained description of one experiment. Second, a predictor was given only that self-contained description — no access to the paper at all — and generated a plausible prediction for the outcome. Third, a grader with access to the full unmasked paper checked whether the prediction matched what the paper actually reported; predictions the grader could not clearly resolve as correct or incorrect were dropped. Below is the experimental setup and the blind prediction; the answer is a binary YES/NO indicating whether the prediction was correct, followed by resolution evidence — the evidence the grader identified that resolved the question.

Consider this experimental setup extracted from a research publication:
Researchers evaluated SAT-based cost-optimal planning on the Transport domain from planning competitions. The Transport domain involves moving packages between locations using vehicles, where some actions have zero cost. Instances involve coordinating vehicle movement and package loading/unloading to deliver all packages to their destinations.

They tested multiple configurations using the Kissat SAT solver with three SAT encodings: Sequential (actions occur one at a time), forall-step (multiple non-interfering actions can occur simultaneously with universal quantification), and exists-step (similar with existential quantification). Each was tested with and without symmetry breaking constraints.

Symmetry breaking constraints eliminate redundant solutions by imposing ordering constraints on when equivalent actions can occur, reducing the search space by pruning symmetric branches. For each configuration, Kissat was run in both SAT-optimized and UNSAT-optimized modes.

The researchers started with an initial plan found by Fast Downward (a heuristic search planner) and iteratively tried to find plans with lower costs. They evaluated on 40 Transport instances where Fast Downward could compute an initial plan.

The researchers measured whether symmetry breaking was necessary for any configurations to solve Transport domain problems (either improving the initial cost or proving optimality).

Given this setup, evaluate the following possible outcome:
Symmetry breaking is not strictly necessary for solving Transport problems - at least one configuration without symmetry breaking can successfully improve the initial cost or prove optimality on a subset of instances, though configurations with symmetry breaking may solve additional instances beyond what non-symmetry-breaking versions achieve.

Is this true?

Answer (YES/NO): YES